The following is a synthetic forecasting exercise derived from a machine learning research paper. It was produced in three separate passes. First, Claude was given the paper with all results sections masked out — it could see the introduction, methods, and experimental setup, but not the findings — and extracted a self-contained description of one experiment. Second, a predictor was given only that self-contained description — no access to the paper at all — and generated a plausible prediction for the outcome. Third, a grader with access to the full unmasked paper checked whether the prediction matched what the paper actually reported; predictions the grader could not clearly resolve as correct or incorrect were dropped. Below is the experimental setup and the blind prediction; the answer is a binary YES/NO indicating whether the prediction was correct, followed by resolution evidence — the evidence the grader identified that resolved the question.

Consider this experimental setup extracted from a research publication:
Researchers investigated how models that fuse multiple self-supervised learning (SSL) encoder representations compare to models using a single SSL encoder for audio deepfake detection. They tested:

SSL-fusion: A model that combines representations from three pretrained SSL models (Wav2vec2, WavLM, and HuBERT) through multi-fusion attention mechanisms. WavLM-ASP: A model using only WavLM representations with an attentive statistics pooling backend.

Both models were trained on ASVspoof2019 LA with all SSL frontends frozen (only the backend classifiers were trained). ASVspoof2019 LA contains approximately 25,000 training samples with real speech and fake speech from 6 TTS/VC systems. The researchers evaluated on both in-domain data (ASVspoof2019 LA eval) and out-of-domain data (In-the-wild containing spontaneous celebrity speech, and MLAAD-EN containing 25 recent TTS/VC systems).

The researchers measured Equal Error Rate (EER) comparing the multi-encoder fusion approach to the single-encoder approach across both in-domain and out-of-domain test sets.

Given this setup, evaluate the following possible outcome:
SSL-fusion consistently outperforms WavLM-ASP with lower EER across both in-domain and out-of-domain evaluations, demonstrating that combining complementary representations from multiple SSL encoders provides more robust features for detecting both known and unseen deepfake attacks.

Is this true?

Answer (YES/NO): NO